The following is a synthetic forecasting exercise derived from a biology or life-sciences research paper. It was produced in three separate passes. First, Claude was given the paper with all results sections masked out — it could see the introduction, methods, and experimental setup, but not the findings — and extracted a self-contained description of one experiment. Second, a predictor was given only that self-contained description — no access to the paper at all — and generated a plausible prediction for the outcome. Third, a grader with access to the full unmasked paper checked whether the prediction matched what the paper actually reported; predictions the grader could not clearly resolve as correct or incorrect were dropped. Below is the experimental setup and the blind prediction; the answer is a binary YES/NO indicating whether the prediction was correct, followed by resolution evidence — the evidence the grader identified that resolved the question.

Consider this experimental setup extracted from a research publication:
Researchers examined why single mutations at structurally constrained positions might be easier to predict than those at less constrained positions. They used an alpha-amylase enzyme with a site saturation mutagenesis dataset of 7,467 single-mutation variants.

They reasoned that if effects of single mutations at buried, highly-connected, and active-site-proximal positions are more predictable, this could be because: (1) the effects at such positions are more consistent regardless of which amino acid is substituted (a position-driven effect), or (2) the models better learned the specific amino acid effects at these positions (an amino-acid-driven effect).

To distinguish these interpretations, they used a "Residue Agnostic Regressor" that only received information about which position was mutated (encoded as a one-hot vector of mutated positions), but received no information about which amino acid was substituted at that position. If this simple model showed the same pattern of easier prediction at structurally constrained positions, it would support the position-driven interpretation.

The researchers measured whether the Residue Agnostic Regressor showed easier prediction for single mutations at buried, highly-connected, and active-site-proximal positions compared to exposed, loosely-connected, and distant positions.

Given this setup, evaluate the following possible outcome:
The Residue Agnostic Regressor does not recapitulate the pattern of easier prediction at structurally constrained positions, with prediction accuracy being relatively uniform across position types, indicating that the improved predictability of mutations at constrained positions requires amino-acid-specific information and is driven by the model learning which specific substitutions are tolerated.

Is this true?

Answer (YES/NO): NO